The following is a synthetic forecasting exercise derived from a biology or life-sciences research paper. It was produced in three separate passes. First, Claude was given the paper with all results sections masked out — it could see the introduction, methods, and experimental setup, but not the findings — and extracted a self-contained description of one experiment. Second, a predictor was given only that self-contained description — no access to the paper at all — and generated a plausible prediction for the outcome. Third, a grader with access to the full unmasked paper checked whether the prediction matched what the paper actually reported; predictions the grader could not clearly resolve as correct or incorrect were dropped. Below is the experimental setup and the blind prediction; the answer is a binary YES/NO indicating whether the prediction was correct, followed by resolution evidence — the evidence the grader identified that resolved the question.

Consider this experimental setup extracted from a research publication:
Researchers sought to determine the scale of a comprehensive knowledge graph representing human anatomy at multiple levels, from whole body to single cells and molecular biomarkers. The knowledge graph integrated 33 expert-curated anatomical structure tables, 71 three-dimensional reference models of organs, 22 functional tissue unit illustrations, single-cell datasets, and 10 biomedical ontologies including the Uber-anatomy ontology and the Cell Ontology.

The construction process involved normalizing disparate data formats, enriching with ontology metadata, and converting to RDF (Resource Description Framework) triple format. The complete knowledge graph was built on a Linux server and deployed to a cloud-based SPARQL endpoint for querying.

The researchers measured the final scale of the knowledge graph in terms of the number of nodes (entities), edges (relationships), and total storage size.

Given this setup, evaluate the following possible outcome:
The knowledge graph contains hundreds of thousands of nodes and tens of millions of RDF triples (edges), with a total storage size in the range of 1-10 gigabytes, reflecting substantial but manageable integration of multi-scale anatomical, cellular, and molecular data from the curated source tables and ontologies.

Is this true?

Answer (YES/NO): NO